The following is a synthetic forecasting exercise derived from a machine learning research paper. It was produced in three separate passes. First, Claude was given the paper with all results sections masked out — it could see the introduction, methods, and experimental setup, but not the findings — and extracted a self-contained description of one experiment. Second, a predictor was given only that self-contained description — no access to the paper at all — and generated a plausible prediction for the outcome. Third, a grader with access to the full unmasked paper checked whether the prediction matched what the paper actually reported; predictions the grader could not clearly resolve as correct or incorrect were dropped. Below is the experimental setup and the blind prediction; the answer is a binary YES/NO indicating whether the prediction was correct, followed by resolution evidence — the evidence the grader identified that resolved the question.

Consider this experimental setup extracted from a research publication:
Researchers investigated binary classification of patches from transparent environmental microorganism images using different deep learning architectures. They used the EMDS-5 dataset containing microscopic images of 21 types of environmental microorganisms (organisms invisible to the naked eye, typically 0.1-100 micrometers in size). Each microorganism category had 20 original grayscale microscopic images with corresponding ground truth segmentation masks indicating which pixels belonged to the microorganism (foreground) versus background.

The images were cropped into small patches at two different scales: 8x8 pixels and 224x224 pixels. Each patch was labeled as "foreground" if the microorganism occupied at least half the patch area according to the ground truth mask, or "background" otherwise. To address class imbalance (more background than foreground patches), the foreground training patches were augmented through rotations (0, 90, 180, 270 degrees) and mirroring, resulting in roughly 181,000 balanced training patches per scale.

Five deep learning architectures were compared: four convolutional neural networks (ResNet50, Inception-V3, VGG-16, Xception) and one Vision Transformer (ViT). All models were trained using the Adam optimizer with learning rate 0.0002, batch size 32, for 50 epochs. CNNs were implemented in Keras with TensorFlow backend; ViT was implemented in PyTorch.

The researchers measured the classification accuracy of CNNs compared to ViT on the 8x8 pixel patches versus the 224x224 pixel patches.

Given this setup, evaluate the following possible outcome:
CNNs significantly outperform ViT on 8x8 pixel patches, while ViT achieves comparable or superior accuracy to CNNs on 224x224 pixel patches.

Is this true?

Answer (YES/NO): NO